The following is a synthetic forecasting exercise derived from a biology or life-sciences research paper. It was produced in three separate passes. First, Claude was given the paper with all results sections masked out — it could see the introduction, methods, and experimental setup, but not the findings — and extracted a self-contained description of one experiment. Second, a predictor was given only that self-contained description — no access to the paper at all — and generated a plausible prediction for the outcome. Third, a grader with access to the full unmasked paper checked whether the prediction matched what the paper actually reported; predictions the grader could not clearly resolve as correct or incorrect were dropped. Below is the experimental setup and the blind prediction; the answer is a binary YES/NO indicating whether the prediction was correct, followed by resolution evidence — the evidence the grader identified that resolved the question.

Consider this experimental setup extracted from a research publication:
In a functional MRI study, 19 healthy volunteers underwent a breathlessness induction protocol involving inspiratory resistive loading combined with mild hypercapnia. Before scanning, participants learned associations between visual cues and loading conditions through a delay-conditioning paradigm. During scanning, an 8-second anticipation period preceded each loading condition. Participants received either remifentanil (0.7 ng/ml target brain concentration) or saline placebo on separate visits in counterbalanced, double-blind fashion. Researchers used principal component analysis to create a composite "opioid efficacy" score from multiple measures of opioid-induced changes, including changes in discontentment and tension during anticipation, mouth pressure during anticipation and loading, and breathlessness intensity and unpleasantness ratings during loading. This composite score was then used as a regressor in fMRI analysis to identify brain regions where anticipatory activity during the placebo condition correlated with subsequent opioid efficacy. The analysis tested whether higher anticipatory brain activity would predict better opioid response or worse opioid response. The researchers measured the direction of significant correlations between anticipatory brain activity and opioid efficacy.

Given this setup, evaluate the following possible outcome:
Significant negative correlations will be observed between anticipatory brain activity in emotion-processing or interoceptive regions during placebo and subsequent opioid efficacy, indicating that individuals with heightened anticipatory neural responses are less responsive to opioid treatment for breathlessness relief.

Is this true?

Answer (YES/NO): YES